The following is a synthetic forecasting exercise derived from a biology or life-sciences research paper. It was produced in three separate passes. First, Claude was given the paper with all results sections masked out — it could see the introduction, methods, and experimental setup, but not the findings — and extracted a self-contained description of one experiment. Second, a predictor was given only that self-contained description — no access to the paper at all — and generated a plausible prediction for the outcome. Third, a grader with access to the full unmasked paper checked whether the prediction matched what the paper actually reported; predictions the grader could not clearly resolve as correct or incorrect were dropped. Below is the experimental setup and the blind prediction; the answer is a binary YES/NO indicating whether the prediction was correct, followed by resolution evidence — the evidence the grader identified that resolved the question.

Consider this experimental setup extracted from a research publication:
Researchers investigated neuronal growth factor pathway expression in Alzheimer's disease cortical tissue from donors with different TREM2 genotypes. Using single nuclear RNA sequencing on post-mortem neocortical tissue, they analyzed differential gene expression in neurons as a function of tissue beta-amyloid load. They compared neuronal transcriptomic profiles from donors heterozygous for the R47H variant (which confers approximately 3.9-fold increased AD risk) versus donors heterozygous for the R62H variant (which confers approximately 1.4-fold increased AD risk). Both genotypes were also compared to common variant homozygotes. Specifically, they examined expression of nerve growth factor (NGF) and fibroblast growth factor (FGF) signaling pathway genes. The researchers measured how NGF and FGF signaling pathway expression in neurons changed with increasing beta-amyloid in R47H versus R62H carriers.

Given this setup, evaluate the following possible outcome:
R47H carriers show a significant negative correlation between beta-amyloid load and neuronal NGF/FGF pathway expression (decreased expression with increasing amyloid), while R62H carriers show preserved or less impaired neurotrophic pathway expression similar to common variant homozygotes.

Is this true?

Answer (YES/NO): YES